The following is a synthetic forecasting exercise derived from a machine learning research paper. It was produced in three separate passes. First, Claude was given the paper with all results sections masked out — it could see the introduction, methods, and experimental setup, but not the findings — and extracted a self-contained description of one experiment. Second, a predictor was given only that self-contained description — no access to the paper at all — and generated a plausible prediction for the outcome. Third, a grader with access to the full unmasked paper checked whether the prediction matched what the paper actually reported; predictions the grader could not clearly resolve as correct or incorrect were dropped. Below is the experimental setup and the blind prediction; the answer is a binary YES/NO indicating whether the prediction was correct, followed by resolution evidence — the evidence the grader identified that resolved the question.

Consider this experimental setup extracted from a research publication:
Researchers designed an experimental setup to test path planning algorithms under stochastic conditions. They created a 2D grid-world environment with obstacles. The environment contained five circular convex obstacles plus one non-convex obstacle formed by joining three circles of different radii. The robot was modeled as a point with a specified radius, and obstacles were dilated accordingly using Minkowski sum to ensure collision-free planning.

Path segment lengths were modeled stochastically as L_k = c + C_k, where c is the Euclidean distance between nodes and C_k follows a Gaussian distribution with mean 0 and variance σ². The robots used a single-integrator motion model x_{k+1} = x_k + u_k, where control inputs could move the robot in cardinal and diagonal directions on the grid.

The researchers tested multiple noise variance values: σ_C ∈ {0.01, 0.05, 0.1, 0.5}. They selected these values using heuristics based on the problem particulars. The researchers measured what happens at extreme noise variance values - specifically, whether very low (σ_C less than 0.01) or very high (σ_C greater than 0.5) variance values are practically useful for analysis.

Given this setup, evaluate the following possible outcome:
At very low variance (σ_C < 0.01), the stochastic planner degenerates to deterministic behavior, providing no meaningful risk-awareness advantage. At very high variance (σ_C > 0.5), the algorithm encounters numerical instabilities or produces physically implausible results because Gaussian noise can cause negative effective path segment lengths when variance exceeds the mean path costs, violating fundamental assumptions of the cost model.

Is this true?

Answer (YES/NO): NO